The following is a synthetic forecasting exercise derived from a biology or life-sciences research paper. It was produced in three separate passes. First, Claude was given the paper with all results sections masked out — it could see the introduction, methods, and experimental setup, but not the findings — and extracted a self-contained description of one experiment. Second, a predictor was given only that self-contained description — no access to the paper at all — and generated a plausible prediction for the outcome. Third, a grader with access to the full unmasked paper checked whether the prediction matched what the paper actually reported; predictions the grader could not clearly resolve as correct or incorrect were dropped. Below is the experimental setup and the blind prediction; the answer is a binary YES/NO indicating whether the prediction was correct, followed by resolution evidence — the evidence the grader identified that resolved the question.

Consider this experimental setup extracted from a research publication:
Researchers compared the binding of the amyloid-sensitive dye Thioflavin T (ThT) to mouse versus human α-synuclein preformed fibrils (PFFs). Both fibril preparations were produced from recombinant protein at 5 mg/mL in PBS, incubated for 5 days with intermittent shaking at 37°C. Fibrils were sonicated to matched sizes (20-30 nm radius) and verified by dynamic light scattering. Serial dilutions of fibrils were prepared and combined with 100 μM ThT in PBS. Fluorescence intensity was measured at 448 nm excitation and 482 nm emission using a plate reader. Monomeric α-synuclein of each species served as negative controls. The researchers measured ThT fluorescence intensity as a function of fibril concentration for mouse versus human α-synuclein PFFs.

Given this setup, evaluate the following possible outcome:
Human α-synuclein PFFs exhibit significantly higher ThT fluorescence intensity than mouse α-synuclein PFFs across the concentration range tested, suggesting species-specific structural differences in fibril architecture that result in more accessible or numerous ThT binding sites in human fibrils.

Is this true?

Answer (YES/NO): YES